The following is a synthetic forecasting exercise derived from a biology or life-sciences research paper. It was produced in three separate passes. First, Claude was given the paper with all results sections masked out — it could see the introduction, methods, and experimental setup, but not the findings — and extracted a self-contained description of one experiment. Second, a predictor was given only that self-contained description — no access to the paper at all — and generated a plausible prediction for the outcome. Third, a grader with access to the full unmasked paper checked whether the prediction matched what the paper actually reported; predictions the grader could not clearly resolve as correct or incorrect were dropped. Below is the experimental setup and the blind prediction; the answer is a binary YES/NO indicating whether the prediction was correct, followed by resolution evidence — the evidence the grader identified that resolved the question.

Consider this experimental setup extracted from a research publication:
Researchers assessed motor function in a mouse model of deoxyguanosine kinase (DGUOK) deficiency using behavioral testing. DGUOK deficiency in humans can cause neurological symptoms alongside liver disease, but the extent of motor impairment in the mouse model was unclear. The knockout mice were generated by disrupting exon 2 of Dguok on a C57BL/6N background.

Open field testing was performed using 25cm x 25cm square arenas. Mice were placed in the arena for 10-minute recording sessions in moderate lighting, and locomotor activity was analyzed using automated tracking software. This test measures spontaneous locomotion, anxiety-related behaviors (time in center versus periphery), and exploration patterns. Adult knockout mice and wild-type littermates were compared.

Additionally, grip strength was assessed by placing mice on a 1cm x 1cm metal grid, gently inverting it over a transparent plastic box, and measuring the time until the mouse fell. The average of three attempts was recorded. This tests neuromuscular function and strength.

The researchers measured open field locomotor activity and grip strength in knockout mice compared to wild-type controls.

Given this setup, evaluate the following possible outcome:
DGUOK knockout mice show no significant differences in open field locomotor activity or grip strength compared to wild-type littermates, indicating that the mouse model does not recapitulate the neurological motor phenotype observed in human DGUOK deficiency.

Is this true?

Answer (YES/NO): NO